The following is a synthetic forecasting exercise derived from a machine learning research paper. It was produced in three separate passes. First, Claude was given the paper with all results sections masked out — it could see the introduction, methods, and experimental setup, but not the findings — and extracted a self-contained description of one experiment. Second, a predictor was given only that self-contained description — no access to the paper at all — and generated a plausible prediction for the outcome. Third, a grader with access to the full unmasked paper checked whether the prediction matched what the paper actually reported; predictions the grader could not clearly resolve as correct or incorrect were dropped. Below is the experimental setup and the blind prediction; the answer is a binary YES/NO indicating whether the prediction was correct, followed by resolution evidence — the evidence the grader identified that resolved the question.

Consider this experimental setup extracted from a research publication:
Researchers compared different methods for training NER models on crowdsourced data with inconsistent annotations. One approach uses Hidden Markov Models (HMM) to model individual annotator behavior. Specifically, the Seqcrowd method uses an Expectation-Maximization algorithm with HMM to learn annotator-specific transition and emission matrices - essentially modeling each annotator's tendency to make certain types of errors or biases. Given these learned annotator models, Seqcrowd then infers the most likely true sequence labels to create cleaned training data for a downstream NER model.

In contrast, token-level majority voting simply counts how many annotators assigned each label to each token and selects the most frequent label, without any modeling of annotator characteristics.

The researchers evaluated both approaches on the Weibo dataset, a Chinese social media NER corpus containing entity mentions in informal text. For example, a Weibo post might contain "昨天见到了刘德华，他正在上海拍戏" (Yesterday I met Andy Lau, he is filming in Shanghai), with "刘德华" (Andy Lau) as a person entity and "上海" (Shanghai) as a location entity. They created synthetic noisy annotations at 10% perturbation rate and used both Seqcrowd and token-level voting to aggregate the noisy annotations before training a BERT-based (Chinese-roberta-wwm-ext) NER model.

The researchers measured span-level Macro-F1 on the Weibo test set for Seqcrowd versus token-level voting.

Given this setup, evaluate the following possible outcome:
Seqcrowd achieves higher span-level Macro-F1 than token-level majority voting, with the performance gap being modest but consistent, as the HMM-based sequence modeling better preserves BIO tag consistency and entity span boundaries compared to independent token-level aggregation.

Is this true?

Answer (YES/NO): NO